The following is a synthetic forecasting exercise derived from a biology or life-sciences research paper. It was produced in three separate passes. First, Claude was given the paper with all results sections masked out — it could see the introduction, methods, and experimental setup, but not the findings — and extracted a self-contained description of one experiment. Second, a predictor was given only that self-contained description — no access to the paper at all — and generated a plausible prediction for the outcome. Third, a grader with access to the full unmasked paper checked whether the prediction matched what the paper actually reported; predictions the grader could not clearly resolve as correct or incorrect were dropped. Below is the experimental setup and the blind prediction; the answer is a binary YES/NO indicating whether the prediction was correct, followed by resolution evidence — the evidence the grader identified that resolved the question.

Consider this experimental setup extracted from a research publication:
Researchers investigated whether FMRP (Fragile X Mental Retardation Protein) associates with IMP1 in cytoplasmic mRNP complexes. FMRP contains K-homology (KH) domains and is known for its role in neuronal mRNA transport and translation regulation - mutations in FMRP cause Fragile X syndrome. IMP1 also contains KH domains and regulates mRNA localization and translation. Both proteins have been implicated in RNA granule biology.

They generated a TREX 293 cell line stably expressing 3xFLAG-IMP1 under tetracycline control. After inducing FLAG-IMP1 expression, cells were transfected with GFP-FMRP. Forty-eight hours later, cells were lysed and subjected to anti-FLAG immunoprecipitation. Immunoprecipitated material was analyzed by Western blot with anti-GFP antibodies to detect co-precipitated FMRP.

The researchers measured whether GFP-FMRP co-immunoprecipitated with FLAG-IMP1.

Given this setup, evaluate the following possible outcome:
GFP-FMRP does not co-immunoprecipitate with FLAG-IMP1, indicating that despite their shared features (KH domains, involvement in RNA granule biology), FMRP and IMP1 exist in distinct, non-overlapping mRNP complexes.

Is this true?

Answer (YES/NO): YES